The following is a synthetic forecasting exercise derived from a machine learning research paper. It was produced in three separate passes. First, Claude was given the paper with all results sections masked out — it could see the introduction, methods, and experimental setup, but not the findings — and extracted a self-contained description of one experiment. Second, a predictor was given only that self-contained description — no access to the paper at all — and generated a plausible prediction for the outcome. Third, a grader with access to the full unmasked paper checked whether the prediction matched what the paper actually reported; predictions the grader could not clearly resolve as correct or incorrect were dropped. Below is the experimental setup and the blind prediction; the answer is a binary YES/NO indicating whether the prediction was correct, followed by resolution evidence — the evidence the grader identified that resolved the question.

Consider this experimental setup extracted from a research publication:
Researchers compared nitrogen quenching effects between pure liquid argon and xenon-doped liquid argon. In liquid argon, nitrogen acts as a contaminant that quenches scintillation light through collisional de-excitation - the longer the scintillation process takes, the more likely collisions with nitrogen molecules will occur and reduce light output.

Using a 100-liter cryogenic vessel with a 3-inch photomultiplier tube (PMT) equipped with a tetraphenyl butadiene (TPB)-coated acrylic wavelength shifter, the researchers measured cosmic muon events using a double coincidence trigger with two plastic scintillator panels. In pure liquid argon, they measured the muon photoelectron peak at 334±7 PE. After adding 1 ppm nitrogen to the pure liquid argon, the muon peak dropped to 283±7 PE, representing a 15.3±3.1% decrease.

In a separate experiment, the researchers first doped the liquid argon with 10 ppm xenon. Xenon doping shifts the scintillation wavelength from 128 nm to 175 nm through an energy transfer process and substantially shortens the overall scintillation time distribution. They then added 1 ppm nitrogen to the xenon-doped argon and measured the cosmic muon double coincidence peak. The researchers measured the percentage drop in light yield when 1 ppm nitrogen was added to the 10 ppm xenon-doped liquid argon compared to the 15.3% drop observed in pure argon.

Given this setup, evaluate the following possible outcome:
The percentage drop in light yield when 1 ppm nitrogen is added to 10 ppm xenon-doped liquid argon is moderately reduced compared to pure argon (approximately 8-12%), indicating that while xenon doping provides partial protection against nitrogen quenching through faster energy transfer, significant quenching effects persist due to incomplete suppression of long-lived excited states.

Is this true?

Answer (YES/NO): YES